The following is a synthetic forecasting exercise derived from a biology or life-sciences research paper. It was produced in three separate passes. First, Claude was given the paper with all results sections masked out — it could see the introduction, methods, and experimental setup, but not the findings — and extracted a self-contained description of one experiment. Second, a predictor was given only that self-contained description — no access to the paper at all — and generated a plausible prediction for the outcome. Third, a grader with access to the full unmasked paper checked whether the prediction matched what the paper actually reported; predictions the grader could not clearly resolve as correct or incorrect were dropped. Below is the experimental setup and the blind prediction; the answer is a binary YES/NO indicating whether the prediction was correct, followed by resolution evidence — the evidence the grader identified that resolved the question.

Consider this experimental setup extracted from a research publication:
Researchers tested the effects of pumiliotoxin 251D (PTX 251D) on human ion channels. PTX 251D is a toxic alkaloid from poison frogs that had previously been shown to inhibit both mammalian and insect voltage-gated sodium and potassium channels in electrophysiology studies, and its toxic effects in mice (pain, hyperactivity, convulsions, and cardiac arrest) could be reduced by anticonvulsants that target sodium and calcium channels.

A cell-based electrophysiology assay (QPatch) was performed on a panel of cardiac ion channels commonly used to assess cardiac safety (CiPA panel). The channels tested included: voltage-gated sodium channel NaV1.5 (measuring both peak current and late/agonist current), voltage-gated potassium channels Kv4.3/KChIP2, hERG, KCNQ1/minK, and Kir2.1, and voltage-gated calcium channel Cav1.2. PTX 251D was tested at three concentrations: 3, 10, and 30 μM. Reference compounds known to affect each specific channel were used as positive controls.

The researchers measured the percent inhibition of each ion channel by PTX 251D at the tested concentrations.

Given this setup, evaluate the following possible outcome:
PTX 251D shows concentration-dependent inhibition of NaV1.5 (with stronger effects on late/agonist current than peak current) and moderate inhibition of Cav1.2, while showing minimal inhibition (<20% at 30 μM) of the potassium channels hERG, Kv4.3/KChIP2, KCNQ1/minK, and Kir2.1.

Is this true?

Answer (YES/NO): NO